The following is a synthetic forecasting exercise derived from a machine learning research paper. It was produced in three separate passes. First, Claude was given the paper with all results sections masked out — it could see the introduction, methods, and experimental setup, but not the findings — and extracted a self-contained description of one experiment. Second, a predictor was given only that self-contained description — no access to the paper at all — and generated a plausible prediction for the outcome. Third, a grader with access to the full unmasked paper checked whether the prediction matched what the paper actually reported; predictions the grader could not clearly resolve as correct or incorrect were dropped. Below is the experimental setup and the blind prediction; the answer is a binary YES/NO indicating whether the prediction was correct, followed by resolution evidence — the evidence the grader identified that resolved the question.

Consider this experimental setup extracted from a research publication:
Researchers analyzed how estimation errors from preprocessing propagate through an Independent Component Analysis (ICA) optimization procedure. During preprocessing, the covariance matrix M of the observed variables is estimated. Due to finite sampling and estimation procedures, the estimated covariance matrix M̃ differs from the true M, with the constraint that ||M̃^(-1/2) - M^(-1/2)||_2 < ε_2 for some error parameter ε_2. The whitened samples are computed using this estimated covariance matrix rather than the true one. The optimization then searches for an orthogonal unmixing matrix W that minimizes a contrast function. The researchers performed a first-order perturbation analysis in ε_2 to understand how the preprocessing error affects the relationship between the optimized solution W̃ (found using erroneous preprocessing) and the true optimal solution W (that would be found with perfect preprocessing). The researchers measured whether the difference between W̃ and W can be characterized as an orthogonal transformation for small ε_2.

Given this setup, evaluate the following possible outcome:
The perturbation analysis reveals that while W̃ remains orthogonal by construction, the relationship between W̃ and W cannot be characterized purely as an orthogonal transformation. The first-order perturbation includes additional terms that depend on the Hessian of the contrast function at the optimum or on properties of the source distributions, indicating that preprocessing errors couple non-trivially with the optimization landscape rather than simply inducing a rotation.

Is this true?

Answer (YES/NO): NO